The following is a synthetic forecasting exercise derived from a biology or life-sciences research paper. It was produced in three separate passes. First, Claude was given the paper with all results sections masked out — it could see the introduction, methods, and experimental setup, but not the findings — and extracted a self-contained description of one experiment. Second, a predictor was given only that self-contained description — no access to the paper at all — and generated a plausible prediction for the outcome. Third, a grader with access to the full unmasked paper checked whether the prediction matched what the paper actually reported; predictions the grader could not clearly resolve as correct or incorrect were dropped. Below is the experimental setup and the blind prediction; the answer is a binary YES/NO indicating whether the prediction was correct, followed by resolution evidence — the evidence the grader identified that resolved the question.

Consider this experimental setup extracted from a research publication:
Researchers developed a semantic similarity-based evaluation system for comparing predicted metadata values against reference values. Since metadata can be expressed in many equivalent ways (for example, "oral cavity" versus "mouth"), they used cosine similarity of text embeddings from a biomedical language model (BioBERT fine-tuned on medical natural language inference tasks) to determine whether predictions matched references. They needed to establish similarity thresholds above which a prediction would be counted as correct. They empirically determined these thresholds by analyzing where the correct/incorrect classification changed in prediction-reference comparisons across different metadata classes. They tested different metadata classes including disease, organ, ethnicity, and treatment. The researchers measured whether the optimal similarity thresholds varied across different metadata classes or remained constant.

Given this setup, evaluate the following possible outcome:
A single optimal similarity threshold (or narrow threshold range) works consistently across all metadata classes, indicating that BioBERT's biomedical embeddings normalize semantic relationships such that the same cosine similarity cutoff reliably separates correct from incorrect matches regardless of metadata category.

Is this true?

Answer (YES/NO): NO